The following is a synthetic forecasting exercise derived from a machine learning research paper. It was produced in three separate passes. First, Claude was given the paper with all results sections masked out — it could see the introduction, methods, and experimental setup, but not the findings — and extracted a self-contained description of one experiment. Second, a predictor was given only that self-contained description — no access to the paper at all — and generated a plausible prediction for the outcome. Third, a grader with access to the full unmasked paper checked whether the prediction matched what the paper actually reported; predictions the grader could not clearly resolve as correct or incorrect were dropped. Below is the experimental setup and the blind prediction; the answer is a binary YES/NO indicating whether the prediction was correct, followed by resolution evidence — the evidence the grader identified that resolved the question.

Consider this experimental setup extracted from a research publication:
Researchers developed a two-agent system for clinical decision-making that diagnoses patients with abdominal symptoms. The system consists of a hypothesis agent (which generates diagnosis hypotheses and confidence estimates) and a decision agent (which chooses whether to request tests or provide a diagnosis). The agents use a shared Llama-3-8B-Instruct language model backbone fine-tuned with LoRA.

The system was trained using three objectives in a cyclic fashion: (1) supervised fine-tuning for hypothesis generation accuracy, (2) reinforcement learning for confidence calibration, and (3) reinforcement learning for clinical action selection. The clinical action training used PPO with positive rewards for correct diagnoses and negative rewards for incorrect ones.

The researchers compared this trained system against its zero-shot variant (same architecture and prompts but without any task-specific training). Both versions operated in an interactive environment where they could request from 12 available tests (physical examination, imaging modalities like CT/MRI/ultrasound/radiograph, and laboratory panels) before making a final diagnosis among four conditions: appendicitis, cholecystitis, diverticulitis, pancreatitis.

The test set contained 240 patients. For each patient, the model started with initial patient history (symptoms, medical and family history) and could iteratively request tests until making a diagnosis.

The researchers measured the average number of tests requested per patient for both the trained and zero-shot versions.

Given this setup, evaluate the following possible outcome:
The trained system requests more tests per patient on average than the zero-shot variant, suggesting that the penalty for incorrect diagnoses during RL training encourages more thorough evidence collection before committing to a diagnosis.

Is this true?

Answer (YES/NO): NO